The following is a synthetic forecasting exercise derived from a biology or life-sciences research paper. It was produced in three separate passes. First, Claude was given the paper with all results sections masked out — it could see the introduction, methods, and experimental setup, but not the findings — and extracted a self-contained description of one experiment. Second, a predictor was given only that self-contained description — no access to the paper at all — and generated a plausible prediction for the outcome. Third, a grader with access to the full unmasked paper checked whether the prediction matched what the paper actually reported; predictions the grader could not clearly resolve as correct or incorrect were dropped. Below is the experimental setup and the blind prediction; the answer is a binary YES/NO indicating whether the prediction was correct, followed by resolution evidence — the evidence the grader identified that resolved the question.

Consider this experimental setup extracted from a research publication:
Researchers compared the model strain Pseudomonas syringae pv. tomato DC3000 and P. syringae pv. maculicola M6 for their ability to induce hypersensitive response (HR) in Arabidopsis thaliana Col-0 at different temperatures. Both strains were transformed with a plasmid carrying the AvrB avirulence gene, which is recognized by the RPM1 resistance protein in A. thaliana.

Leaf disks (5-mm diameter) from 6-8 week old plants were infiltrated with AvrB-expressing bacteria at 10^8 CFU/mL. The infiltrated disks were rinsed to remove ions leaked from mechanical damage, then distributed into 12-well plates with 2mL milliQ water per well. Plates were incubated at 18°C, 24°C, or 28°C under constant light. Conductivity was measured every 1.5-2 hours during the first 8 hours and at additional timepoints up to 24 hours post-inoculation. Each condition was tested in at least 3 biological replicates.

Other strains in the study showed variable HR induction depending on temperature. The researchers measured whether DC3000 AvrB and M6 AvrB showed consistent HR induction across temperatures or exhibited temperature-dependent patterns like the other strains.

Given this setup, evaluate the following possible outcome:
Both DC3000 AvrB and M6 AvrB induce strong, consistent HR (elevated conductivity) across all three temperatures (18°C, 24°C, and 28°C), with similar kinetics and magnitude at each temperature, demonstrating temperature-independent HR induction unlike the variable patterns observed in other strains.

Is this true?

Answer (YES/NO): YES